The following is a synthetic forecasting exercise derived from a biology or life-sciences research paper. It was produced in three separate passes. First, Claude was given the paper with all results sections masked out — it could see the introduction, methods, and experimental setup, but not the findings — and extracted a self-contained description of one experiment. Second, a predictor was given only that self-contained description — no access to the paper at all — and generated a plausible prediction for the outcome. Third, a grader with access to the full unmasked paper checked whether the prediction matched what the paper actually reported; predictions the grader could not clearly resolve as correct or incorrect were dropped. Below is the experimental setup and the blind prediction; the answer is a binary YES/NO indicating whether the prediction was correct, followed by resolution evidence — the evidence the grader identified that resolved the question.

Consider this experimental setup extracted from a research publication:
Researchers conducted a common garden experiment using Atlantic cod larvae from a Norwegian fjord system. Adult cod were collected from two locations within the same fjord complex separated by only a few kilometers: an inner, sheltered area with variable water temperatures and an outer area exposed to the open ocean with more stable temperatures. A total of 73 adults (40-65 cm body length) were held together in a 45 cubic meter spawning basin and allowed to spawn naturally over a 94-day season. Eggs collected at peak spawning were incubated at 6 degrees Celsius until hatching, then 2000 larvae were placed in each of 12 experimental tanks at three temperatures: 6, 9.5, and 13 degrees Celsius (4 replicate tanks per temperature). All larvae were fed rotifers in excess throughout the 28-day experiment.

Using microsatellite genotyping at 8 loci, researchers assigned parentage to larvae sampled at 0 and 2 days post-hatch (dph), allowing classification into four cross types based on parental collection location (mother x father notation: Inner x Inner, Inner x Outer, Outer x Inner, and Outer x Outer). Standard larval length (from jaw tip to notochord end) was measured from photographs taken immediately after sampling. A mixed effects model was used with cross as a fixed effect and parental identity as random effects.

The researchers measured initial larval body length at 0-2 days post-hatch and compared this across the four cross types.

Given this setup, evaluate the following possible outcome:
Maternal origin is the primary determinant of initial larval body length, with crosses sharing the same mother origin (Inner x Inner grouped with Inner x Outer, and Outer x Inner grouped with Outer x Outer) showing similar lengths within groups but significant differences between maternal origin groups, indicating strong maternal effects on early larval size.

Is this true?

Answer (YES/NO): NO